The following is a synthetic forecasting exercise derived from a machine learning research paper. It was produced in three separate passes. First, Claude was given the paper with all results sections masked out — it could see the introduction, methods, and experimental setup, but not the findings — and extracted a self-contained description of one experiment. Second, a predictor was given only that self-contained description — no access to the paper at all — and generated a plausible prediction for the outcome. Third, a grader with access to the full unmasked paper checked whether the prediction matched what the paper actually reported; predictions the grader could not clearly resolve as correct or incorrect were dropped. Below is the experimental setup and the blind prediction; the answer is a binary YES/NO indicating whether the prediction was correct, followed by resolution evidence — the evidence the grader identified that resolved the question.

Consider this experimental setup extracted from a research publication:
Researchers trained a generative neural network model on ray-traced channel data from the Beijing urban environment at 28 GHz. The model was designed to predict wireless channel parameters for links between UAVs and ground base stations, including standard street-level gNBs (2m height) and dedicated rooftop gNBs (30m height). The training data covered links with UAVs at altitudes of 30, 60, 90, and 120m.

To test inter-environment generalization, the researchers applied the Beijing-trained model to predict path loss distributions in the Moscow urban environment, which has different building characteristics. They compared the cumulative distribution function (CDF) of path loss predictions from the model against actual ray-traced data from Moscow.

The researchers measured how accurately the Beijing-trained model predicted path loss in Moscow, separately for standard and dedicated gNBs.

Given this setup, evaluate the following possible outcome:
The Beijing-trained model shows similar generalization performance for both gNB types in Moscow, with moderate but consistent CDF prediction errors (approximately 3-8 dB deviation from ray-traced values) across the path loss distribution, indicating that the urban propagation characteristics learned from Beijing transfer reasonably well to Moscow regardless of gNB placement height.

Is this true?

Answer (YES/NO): NO